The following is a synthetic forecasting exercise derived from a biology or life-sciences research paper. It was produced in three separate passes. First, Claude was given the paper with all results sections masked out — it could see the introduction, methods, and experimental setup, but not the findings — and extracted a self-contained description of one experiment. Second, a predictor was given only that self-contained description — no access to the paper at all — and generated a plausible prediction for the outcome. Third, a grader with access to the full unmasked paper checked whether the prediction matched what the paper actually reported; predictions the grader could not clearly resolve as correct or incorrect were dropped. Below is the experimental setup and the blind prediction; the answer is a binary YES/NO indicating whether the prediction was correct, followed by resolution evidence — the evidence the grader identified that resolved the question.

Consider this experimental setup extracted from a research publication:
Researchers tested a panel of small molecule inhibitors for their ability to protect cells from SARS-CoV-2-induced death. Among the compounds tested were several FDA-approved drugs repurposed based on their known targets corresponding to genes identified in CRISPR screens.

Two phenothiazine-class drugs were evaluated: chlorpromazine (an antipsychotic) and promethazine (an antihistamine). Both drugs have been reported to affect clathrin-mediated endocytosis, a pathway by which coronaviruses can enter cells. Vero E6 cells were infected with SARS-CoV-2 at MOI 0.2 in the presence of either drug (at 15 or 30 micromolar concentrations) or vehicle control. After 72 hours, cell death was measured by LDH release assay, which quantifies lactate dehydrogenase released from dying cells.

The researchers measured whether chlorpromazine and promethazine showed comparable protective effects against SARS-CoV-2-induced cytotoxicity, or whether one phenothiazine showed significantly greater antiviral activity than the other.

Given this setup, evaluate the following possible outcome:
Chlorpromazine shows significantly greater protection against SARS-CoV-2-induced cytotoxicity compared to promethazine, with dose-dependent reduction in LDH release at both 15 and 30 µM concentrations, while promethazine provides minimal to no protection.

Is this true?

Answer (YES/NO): NO